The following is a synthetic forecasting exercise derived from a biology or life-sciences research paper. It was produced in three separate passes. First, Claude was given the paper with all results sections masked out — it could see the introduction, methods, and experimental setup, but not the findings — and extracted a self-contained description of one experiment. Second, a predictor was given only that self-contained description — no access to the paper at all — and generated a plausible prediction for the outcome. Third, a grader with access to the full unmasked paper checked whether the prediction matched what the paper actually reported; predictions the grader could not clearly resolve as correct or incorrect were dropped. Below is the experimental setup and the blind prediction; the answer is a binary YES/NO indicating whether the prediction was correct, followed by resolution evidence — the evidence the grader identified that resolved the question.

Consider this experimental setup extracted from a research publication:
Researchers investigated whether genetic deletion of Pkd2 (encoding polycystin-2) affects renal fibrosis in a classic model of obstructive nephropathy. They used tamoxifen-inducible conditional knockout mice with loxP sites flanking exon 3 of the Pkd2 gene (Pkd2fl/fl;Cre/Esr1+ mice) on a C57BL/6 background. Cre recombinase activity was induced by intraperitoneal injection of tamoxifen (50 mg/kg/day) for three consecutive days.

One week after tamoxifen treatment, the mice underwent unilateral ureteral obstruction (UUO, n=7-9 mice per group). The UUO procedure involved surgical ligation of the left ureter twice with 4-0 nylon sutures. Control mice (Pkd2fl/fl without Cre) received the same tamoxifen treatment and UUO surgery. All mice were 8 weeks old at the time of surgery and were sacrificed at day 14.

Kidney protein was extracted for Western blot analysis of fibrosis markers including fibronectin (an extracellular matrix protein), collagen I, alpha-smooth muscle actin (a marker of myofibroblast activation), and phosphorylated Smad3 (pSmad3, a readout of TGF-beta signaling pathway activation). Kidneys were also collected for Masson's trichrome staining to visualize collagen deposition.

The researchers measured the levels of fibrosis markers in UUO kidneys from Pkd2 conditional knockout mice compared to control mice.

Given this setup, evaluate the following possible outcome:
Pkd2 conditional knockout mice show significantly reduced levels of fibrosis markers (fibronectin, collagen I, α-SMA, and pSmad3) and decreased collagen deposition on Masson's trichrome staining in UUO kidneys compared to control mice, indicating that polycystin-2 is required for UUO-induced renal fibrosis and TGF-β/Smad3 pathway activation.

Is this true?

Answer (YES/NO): NO